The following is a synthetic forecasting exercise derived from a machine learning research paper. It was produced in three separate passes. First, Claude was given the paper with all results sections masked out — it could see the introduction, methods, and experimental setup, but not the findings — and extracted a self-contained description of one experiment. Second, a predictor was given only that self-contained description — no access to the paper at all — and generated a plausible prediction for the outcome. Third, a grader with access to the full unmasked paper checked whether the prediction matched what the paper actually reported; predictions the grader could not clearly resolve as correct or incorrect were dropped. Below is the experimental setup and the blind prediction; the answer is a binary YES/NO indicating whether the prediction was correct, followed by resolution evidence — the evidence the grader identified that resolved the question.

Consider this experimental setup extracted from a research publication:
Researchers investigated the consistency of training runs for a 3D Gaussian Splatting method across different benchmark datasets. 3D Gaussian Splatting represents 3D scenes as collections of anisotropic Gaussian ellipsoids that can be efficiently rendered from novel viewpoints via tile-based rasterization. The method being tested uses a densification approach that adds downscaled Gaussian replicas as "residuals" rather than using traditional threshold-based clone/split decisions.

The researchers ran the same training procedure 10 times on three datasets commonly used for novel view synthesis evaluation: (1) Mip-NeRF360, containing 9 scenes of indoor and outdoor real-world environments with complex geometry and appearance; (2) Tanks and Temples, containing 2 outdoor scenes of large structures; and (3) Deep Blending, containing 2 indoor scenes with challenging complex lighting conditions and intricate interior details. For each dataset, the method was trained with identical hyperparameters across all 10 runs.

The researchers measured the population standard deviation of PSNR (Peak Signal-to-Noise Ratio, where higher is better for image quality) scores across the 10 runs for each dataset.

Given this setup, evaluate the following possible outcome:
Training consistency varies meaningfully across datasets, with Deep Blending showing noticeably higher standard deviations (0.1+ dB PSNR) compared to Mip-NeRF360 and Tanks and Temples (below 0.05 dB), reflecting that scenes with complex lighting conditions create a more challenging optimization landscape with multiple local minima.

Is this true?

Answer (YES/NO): NO